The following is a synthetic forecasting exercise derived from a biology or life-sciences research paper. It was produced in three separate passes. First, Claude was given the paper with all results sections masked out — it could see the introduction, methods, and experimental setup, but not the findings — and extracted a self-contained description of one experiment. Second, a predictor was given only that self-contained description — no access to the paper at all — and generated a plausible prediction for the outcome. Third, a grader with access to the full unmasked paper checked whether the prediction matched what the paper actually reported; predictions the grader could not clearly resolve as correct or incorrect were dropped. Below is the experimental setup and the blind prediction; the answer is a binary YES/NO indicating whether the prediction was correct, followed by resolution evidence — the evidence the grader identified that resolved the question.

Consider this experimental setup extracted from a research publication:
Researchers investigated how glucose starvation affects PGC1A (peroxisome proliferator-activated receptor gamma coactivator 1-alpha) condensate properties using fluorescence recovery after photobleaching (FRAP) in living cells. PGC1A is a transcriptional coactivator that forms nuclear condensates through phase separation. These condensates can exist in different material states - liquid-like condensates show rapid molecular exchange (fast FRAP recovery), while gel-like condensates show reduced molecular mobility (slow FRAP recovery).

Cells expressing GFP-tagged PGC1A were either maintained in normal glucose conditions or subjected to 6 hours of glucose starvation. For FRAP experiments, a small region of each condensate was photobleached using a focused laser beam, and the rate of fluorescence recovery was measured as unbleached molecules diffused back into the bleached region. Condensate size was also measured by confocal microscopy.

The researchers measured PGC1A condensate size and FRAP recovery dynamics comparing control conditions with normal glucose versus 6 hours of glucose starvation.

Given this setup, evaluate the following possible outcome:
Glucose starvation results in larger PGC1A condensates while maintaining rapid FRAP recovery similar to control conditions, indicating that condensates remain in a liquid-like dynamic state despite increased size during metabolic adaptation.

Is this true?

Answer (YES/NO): NO